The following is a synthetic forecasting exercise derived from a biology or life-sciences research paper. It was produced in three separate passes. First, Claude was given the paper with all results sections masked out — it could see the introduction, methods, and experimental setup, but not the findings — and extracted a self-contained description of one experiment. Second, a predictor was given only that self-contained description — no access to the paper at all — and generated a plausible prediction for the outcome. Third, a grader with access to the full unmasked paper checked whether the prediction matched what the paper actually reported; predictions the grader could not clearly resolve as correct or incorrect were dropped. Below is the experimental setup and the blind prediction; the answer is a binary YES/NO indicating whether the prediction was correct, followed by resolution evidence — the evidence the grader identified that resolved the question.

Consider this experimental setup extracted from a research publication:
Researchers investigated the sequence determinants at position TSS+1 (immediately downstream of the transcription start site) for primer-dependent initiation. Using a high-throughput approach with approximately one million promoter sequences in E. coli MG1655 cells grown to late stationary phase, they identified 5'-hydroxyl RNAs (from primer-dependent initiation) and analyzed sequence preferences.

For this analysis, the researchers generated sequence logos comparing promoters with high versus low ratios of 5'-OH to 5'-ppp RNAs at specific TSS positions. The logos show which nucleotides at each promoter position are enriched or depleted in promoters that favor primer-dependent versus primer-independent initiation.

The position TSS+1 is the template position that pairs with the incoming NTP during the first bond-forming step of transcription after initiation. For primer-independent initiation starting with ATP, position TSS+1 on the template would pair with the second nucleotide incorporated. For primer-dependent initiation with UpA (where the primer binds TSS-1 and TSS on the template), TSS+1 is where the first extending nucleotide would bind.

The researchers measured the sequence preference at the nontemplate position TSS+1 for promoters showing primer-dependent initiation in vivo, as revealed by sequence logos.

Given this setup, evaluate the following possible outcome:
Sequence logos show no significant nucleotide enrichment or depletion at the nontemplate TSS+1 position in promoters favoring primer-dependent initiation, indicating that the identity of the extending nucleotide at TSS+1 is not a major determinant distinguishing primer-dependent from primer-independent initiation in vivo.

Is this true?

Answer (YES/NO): NO